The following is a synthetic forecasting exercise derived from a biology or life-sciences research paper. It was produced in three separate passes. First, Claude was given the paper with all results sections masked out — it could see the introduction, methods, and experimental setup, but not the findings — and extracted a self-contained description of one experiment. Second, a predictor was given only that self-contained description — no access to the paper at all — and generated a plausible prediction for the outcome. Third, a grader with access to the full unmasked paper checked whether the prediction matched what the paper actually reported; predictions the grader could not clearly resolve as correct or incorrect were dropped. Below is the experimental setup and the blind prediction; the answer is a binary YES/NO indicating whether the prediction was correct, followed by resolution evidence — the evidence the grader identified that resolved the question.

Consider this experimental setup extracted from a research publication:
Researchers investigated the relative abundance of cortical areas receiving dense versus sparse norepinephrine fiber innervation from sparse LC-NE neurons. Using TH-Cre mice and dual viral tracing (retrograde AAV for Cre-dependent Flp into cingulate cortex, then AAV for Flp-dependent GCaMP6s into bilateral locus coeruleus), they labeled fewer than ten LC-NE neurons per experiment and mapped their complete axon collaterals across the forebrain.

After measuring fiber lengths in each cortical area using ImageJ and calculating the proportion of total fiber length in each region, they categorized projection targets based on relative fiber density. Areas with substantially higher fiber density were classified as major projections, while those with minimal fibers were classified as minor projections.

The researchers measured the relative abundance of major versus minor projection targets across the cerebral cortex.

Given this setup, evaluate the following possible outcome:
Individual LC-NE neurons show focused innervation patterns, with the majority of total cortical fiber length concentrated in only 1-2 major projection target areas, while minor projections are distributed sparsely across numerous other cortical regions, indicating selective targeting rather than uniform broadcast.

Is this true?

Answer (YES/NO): NO